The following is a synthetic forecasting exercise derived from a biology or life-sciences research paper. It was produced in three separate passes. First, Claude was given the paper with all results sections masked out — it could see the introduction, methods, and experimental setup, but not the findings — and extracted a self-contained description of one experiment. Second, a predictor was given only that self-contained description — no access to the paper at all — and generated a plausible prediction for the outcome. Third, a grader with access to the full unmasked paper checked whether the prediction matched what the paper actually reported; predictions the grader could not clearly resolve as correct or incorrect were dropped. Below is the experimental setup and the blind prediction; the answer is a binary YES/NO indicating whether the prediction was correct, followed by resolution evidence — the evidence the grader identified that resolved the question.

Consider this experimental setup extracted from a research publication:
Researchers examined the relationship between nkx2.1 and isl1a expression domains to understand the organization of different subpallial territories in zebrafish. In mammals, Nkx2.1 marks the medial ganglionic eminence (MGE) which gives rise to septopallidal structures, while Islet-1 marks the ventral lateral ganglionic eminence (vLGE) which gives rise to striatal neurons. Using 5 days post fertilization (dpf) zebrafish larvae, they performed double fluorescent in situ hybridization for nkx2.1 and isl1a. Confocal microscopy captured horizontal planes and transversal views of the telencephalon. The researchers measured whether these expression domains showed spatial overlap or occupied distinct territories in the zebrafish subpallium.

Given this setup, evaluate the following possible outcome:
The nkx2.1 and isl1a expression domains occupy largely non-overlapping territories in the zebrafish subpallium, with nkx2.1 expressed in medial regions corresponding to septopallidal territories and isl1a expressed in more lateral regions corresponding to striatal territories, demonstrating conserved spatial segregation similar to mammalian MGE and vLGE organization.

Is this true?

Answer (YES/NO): YES